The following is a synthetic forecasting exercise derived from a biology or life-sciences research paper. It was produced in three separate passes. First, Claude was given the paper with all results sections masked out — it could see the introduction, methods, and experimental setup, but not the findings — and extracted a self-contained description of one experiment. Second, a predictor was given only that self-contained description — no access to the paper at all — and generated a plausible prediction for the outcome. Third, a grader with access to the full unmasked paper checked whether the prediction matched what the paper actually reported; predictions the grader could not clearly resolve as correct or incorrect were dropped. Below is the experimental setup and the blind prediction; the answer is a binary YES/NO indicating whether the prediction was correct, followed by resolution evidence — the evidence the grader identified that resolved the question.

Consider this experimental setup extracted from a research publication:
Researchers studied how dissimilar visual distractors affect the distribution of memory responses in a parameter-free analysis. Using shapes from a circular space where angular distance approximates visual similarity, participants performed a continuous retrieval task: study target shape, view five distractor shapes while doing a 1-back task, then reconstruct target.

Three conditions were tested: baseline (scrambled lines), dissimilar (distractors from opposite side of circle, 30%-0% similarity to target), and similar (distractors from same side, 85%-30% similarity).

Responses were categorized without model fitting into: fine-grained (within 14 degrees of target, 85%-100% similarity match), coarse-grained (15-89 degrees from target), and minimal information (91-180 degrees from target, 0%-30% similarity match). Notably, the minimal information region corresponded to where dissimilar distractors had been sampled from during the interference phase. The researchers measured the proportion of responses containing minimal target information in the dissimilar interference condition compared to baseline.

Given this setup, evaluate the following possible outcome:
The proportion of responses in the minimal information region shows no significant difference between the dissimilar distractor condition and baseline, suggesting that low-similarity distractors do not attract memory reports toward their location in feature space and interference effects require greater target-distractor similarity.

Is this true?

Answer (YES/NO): NO